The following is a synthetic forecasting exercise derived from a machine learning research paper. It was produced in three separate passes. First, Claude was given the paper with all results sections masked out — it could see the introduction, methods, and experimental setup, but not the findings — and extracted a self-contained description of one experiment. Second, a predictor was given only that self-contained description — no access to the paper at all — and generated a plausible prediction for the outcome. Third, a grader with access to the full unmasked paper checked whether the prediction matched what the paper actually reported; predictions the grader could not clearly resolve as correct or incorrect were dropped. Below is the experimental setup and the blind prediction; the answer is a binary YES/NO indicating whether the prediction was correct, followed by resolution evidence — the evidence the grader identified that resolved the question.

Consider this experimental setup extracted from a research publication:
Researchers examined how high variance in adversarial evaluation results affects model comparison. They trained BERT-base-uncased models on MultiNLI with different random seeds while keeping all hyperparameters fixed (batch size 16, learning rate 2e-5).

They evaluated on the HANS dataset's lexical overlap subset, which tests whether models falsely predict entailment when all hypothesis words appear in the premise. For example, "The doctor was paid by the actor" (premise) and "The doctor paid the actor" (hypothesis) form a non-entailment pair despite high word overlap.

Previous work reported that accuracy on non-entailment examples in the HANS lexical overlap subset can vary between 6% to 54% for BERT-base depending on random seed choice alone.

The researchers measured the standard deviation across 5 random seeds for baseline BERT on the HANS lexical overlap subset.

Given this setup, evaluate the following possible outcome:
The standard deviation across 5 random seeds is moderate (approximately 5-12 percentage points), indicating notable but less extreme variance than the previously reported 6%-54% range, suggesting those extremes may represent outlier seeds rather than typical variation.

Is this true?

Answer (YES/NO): YES